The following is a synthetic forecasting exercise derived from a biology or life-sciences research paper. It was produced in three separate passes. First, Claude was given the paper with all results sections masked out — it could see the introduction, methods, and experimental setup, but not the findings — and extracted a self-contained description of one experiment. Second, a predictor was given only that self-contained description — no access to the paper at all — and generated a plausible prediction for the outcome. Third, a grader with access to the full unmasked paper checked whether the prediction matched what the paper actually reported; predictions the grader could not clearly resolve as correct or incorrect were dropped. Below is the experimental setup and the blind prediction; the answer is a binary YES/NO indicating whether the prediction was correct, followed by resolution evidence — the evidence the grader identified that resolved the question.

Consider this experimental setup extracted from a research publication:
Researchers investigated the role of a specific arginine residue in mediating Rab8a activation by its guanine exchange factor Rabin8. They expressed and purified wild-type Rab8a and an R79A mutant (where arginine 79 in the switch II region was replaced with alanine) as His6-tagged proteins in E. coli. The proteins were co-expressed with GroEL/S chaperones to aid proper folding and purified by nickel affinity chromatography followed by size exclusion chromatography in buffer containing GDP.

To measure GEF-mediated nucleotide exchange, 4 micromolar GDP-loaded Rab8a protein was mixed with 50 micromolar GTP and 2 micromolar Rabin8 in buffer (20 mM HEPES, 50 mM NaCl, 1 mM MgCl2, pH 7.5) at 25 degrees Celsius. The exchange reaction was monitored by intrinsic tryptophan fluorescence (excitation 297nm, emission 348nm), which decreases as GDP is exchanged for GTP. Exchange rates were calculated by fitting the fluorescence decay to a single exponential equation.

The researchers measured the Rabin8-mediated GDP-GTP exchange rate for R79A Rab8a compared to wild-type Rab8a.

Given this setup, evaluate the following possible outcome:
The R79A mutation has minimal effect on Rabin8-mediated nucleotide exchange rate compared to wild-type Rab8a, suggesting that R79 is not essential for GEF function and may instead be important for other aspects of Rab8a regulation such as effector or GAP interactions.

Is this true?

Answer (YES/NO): NO